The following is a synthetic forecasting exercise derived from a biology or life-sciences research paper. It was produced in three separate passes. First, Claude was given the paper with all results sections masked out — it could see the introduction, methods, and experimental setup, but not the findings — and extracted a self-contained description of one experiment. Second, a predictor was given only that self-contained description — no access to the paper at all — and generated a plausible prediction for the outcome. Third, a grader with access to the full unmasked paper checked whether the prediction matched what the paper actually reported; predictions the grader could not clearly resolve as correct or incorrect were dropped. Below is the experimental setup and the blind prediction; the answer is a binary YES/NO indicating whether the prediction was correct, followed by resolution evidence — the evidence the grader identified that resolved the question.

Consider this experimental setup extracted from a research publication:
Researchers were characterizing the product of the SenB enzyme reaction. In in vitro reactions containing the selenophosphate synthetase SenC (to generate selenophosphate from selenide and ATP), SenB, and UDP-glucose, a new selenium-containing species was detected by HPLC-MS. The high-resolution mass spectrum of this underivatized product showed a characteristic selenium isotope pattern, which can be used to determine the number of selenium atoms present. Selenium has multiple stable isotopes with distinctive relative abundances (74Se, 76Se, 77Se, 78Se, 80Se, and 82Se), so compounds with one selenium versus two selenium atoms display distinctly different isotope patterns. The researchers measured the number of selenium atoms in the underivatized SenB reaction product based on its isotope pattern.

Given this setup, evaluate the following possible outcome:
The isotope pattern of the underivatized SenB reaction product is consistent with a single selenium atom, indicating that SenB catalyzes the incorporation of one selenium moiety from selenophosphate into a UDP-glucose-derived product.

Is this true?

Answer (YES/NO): NO